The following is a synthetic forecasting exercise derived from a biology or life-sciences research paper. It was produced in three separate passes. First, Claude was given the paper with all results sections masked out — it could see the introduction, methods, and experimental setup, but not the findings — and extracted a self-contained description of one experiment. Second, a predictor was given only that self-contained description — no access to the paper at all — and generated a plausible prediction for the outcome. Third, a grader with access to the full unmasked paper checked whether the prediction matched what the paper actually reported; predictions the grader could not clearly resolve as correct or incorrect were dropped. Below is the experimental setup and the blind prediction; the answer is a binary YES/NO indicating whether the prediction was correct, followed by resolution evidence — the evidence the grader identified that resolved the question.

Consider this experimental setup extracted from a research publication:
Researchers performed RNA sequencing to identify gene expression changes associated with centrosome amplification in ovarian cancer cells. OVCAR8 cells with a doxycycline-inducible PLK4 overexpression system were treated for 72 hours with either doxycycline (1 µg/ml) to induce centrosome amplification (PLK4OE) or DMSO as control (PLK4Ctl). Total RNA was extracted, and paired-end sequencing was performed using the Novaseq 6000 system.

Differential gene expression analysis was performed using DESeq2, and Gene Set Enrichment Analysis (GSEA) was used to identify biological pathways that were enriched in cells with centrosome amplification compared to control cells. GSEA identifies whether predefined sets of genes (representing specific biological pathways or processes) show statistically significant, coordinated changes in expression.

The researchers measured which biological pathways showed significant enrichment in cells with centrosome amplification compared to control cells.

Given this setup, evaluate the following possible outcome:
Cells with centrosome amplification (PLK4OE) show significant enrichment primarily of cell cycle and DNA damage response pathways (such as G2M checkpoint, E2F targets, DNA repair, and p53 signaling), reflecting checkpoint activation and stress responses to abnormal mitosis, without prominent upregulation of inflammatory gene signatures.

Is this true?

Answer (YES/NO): NO